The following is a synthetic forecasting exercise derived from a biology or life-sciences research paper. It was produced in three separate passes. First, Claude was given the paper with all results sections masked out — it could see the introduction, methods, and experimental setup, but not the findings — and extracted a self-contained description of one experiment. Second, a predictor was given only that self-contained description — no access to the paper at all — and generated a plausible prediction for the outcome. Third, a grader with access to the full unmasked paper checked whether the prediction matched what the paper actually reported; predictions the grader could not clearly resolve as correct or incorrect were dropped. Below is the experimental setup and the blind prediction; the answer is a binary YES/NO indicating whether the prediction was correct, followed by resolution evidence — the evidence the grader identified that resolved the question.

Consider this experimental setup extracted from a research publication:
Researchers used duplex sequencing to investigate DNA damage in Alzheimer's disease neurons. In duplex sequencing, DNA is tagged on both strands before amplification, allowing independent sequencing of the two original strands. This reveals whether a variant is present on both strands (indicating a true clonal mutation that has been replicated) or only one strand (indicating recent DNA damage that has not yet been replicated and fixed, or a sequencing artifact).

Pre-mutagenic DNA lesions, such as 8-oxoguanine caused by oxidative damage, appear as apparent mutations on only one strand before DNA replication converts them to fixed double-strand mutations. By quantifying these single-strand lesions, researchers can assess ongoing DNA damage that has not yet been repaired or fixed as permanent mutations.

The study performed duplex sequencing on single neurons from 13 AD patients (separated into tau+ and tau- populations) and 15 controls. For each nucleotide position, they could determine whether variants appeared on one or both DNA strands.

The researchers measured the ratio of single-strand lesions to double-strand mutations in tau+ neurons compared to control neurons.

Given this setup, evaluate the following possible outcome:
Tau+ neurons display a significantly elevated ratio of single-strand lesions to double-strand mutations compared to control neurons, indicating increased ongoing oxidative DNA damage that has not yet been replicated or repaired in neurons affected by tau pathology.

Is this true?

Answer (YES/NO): NO